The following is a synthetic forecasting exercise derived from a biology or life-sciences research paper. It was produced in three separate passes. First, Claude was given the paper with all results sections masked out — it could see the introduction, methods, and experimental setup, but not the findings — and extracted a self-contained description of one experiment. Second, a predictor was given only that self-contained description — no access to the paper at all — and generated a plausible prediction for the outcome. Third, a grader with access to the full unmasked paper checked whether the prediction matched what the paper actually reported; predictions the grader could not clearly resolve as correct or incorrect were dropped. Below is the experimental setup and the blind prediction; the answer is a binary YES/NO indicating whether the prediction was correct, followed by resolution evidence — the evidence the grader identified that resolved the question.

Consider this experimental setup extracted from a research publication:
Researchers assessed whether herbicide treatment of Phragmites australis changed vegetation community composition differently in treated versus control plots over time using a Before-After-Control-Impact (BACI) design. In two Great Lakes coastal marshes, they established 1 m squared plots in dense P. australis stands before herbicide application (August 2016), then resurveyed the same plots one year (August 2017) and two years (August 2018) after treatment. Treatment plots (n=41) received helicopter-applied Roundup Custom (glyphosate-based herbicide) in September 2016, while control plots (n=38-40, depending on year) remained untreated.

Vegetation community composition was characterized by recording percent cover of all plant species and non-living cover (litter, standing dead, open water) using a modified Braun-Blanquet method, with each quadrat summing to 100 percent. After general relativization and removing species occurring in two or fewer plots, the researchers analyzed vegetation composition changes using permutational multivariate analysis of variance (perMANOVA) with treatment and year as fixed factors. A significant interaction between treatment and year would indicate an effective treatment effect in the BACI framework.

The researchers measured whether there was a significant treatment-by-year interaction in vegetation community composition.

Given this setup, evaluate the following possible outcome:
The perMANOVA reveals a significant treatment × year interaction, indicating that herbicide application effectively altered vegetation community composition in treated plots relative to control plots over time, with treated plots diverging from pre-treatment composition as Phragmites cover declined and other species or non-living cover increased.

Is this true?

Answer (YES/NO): YES